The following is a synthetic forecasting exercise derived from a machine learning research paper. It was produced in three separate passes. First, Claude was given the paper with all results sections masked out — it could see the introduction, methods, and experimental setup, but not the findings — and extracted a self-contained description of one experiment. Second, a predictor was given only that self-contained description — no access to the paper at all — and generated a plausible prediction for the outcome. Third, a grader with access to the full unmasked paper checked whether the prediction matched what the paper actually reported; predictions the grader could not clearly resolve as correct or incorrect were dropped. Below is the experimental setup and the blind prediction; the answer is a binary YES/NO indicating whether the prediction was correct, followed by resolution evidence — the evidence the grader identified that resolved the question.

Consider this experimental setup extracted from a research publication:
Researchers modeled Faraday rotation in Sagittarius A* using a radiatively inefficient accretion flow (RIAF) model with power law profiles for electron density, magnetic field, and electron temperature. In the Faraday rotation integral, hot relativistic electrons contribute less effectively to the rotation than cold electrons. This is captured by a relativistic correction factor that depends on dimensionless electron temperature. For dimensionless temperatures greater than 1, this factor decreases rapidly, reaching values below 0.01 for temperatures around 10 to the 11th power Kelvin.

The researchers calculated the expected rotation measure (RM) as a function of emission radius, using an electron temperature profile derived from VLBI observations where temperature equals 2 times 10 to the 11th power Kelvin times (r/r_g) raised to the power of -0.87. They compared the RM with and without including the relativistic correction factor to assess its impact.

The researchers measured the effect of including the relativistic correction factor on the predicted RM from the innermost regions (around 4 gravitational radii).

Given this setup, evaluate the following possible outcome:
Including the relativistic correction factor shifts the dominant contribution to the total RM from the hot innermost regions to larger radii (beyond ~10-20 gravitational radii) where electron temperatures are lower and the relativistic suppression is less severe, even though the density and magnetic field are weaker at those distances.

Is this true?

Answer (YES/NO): NO